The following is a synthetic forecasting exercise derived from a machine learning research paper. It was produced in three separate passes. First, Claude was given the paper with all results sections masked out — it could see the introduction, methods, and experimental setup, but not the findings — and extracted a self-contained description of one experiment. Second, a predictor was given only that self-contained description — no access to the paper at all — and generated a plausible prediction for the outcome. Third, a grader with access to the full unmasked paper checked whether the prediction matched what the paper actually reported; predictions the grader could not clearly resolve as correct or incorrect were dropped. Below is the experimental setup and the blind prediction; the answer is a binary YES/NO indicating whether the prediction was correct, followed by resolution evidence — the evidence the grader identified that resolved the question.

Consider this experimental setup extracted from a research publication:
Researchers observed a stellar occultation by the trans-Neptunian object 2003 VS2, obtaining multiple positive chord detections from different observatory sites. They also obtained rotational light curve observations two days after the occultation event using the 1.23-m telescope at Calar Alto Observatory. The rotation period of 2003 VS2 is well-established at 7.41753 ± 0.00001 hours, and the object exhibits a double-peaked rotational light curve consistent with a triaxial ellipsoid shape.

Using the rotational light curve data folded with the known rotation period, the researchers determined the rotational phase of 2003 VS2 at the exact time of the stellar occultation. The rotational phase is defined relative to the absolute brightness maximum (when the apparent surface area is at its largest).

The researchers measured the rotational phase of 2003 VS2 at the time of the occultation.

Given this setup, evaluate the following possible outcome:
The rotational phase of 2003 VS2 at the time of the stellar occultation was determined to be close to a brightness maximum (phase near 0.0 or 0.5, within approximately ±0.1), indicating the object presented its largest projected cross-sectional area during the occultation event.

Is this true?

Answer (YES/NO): NO